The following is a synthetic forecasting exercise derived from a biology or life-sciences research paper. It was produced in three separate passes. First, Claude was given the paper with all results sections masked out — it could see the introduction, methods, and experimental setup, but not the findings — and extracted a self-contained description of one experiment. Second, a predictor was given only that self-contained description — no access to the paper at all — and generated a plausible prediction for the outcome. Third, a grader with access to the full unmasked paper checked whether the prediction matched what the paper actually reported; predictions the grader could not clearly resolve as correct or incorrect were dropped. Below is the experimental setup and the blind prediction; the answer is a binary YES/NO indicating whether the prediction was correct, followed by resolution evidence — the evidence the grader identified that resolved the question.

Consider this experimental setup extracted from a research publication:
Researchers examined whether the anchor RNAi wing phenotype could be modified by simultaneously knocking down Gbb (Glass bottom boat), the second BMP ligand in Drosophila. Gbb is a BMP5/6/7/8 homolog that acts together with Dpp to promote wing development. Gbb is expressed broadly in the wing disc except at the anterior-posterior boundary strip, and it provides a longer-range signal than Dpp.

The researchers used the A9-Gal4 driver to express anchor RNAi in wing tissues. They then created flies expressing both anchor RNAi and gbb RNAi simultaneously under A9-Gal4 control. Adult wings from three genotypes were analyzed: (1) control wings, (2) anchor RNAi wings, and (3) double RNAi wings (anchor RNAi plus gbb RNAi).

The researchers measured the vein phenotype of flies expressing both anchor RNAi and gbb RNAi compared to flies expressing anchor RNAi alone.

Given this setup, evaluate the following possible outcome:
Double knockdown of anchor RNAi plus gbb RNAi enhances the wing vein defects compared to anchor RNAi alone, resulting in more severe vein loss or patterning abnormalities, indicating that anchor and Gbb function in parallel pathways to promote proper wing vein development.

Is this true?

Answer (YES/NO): NO